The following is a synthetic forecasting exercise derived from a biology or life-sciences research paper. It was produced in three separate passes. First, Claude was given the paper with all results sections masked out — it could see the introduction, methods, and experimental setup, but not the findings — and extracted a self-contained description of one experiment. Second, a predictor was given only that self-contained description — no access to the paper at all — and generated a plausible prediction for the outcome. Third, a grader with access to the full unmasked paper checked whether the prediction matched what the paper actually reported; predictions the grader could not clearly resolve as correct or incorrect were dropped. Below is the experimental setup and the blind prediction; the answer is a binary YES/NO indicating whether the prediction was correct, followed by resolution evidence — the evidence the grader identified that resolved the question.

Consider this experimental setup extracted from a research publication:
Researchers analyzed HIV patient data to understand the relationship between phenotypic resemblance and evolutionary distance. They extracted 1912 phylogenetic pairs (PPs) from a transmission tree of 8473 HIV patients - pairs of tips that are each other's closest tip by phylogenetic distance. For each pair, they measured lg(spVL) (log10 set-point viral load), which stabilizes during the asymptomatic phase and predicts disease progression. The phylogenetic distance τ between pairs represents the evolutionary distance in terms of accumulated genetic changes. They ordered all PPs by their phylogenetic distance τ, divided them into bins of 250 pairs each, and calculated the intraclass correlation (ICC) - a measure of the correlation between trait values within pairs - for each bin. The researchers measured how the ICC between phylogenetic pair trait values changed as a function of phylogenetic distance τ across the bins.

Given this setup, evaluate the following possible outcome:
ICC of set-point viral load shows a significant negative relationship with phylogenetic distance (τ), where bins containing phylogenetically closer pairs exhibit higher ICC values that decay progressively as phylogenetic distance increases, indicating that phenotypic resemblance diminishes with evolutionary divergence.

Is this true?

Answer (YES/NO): YES